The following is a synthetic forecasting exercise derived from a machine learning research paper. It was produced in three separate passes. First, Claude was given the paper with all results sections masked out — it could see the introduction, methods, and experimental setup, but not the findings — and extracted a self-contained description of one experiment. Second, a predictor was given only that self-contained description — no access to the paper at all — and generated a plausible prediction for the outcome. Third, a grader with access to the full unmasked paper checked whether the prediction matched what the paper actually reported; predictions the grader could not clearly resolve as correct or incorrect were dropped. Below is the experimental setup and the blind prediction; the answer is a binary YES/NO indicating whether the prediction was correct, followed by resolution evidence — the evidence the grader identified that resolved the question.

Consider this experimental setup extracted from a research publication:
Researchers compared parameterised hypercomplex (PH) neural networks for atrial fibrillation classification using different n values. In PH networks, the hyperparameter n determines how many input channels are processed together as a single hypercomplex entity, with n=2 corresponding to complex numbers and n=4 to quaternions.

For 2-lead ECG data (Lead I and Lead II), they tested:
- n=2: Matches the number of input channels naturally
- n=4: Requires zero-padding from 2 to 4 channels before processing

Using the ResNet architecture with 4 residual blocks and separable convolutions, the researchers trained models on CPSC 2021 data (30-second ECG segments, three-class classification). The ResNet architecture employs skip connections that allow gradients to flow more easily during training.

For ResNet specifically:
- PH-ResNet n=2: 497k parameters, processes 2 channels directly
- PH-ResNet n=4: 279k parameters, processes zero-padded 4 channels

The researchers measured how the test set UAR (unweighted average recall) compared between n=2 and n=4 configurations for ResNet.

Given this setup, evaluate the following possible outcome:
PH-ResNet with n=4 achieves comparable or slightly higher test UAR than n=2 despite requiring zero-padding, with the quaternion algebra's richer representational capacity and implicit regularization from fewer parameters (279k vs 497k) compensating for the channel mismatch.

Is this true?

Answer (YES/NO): NO